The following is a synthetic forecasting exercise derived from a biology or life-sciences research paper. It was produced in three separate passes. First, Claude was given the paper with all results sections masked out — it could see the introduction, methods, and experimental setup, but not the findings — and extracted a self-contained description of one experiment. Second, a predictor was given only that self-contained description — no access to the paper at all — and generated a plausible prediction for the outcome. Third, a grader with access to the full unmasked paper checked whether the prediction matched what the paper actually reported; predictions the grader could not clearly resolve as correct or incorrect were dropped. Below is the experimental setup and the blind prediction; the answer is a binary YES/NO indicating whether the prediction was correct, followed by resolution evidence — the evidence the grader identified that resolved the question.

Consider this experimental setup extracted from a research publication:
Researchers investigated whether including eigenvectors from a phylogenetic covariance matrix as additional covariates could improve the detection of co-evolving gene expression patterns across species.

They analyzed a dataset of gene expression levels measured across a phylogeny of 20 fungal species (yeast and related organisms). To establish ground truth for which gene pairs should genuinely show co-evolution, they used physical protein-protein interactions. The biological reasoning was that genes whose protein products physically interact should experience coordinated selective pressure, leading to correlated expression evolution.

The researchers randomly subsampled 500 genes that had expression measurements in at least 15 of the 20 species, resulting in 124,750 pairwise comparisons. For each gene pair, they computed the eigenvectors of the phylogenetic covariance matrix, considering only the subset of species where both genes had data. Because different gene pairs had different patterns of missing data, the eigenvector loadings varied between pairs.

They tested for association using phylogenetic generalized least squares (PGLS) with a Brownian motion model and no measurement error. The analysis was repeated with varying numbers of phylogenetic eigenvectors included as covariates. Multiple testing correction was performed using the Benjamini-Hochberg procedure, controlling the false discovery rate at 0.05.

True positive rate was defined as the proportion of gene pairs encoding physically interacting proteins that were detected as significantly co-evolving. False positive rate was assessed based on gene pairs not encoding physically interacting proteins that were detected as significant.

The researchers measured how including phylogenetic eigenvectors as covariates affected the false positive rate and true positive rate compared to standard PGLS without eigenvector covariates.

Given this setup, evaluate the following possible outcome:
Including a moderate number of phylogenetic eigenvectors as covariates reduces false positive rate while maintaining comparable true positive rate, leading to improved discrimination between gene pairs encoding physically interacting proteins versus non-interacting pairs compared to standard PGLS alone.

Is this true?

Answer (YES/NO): YES